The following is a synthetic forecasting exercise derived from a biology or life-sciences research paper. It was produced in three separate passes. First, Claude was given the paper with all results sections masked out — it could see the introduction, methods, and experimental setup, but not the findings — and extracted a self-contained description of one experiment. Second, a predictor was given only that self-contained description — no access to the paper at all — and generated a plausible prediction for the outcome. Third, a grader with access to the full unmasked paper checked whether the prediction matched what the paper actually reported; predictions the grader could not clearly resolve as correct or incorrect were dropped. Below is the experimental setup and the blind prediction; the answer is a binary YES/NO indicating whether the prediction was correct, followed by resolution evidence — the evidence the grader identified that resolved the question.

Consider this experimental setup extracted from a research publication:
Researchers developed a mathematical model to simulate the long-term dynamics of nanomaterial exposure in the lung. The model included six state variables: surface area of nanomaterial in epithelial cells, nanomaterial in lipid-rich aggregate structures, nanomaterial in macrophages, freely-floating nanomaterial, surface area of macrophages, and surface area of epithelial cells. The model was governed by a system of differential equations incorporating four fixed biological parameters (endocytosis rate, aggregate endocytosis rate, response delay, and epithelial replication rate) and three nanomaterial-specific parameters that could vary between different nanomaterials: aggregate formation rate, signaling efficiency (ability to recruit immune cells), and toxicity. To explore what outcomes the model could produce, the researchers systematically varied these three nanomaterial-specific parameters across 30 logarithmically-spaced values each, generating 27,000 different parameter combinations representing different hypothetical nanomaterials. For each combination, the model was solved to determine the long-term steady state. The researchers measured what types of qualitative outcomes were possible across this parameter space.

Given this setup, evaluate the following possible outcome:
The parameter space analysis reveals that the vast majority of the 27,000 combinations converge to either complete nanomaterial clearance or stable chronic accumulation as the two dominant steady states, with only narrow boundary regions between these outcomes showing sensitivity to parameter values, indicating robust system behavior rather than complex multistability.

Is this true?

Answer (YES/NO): NO